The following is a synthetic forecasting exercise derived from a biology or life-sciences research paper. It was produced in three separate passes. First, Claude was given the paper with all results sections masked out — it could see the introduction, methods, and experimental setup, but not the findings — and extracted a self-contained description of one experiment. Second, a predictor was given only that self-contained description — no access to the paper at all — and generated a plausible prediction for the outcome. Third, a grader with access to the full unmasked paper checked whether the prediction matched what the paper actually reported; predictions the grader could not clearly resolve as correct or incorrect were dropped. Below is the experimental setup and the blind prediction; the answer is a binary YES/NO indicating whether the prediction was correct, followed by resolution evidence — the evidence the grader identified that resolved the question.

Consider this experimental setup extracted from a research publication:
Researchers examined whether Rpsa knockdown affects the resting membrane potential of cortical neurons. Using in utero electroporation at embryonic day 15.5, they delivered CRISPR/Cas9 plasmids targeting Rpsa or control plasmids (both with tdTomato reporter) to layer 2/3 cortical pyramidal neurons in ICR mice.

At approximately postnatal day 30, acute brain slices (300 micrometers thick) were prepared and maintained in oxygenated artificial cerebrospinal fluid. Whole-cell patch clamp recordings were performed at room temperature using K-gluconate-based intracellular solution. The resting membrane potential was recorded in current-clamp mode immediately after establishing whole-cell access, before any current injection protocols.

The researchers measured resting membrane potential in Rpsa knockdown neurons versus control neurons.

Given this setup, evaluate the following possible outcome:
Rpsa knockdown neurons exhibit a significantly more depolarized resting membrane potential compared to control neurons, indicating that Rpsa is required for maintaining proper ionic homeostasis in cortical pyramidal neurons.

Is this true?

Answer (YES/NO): NO